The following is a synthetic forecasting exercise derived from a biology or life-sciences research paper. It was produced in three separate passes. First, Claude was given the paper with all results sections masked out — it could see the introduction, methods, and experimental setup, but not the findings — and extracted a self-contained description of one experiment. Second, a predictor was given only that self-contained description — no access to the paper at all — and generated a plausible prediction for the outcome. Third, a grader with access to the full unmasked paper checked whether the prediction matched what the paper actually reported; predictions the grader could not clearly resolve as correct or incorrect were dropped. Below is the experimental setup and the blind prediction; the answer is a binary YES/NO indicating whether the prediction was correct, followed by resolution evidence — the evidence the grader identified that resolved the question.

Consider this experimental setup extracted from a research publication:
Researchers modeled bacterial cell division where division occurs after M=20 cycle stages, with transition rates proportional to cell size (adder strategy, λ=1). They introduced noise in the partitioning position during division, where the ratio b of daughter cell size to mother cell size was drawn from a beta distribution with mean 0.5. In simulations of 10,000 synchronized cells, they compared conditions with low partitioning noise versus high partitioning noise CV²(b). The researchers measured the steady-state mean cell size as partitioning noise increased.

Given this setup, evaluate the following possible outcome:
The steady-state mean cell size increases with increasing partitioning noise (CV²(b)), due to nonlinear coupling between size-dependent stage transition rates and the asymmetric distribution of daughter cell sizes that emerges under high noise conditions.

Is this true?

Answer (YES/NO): NO